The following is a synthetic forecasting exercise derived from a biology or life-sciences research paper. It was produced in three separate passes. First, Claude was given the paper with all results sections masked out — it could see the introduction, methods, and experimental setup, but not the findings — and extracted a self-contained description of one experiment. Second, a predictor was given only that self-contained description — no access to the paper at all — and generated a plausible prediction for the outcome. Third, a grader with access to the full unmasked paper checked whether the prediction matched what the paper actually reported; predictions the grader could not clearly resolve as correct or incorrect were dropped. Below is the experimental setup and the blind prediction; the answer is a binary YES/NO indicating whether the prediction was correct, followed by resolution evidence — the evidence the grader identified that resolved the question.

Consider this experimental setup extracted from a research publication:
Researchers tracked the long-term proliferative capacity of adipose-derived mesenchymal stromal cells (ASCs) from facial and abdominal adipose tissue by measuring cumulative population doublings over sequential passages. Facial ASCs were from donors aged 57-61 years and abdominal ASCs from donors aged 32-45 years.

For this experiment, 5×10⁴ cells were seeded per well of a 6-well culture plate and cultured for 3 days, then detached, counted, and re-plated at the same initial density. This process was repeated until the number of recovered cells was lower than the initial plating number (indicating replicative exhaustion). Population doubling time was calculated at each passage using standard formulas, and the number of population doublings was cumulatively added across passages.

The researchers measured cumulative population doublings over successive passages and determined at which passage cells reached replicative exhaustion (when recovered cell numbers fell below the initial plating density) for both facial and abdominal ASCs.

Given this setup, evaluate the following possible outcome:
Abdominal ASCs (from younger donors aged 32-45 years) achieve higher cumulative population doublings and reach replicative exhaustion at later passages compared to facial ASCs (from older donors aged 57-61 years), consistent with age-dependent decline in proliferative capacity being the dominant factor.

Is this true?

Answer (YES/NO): NO